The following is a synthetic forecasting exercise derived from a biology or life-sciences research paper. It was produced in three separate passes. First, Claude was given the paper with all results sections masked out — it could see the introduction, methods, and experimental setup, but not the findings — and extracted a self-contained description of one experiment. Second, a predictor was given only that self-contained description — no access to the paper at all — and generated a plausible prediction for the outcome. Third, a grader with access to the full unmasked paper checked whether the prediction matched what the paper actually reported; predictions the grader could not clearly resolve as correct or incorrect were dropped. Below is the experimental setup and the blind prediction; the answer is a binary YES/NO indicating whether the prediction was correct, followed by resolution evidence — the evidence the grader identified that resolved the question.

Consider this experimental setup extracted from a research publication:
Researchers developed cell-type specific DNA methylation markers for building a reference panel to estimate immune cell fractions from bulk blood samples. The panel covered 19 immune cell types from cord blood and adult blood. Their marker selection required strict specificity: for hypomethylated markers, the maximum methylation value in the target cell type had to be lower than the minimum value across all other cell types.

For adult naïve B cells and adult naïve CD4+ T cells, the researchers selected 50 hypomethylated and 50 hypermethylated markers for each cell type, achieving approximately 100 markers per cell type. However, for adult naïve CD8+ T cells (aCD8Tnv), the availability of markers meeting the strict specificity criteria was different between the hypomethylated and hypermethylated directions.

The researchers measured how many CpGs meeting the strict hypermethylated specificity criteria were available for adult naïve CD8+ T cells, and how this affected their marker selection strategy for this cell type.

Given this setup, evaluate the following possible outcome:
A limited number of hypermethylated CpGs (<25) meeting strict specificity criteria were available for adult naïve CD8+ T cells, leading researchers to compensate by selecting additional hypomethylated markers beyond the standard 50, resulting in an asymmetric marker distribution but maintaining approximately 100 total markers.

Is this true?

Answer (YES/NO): YES